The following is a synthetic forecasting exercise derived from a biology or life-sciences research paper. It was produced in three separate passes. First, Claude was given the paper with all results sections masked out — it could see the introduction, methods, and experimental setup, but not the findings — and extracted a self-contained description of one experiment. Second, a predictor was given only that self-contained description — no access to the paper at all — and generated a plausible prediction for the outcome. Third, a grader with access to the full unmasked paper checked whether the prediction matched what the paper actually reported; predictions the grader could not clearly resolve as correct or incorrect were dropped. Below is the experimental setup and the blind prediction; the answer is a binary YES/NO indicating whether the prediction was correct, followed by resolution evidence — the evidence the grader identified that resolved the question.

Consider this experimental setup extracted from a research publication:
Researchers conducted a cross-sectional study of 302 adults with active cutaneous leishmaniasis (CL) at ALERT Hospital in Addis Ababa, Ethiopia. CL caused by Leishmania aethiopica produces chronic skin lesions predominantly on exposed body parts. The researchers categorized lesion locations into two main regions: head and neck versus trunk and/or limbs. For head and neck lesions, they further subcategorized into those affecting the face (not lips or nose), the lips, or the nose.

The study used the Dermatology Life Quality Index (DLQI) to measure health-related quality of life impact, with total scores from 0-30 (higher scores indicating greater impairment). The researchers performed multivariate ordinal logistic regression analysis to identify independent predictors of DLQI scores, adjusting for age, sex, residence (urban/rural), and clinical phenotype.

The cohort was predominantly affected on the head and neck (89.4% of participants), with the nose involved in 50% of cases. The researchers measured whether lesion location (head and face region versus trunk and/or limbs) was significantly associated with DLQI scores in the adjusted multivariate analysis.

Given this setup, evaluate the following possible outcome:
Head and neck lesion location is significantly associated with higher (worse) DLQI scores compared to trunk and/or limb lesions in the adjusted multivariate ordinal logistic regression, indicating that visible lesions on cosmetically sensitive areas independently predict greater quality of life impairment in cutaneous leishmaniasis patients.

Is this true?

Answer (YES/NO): YES